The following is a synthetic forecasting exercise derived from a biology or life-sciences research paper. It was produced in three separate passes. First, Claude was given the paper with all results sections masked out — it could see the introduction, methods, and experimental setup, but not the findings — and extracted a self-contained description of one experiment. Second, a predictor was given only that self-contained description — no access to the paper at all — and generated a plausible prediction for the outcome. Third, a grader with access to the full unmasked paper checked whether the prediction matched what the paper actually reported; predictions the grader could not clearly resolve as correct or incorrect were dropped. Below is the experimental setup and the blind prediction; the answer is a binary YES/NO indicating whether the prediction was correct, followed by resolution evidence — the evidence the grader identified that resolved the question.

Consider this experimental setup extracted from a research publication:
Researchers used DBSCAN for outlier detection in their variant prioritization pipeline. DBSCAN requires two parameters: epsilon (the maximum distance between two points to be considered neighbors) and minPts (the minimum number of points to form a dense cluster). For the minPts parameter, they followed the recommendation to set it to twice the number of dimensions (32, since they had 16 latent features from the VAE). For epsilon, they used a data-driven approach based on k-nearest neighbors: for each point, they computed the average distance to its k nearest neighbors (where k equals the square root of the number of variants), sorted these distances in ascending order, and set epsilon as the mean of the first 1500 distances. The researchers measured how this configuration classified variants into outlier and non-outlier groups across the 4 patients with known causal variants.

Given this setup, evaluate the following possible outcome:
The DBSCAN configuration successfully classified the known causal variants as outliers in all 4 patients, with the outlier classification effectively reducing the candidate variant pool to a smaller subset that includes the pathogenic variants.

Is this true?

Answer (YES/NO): YES